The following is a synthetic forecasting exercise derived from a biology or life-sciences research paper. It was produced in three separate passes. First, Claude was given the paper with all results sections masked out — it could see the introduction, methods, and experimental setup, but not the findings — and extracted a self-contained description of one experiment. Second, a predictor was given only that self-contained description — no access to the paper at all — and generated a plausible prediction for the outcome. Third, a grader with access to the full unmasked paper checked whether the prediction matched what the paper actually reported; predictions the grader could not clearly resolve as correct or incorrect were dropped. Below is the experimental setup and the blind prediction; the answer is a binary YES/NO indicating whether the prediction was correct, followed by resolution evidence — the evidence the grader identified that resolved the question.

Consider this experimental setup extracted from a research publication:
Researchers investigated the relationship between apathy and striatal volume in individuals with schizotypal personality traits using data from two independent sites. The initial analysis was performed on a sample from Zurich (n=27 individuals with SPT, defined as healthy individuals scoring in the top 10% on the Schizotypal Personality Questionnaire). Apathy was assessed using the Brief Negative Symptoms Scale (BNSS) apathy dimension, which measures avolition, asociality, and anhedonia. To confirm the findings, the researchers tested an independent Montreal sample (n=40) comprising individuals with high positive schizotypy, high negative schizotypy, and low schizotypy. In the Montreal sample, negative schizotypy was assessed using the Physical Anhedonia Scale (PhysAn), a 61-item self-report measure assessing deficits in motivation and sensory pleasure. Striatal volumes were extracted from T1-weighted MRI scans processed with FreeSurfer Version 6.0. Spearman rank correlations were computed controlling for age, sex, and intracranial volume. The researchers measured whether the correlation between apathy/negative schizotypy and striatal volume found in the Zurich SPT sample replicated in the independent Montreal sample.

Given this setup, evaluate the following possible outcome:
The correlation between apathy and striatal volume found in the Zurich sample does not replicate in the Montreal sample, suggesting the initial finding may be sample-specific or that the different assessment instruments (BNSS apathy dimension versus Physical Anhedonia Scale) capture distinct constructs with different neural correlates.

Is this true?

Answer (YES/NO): NO